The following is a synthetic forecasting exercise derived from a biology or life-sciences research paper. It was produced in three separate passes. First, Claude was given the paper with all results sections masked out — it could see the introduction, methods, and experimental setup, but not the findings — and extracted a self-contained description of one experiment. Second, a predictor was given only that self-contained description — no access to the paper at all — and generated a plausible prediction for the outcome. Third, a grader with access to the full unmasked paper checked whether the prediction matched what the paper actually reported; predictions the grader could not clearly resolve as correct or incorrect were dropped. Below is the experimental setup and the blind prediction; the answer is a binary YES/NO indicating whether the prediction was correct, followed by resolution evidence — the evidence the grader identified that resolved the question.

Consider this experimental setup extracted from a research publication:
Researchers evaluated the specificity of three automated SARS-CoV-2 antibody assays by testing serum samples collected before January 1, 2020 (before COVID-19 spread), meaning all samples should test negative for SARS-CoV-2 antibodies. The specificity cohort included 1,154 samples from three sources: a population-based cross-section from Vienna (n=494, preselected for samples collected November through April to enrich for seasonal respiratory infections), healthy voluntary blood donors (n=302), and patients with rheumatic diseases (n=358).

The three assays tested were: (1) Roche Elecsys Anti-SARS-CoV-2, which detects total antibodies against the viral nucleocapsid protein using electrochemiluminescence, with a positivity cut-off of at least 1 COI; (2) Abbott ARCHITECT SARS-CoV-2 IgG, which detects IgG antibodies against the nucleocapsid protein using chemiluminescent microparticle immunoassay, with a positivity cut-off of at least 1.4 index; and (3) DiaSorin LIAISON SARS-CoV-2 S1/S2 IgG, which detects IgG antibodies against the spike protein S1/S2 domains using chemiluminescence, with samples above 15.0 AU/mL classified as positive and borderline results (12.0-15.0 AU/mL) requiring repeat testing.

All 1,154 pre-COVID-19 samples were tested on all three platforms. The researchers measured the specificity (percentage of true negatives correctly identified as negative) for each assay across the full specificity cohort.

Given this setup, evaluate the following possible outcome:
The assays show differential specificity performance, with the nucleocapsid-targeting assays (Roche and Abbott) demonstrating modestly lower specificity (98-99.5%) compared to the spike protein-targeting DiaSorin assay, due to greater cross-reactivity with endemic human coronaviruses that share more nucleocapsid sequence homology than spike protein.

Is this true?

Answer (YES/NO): NO